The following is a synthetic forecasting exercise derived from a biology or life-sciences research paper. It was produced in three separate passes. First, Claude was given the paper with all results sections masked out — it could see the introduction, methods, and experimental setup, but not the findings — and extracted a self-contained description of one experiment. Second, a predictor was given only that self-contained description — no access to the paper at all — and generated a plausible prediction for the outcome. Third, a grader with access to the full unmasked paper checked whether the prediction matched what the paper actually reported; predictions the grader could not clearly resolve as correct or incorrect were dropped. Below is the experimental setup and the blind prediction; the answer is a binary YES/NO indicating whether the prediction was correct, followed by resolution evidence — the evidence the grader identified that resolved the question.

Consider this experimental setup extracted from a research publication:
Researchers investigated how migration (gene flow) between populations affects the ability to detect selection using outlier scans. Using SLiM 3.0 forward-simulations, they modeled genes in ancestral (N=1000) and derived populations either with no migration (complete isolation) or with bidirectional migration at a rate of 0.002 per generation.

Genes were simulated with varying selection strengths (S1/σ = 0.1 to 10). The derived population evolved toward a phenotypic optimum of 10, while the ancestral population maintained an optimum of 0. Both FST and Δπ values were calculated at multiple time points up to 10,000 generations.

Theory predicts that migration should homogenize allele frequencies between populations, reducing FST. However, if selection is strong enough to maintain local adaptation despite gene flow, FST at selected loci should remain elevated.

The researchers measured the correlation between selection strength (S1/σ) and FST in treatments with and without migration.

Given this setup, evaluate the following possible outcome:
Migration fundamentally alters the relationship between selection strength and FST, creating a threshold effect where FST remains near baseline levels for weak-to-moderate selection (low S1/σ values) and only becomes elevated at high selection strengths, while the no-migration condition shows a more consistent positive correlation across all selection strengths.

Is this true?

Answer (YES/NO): NO